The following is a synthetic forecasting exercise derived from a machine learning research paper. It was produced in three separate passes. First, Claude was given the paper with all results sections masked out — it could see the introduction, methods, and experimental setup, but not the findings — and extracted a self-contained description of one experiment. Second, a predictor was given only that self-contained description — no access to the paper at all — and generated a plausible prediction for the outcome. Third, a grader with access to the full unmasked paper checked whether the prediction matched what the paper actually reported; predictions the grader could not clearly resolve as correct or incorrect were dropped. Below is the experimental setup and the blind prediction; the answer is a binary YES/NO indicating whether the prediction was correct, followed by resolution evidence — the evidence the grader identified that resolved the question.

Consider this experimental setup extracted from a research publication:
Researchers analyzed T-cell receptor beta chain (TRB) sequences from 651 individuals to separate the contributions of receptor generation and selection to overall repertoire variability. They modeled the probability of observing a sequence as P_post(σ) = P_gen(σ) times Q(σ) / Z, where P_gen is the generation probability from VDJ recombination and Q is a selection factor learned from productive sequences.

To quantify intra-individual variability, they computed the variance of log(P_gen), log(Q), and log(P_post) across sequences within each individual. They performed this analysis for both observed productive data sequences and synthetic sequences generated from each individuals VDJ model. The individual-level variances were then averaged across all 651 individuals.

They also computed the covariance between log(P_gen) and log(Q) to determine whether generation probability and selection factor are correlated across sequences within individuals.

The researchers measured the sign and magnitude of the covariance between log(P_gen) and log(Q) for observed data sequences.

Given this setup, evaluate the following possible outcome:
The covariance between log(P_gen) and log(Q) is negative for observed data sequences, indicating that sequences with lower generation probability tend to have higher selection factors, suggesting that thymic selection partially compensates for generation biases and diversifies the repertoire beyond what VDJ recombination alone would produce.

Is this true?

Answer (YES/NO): NO